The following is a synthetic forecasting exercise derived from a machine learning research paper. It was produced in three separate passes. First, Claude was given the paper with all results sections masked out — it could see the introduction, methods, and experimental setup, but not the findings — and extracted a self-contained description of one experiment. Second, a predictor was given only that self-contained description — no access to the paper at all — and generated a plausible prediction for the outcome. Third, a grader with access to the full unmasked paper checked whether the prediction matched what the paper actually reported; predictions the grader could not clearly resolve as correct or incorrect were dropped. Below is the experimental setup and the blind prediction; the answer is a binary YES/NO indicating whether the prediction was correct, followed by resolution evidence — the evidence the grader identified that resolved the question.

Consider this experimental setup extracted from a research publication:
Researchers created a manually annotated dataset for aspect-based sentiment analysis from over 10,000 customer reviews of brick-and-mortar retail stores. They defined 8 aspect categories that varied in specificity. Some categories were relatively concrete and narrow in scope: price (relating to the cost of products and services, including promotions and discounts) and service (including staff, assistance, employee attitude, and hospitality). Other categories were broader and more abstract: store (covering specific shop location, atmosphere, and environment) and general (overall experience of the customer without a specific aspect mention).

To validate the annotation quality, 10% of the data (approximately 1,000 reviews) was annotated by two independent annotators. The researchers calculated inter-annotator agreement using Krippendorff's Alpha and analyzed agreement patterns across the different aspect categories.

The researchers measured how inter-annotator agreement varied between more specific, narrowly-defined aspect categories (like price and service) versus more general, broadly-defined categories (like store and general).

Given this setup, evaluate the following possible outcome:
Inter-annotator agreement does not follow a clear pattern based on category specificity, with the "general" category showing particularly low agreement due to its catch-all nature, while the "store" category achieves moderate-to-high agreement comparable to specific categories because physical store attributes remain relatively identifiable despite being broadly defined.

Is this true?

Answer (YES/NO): NO